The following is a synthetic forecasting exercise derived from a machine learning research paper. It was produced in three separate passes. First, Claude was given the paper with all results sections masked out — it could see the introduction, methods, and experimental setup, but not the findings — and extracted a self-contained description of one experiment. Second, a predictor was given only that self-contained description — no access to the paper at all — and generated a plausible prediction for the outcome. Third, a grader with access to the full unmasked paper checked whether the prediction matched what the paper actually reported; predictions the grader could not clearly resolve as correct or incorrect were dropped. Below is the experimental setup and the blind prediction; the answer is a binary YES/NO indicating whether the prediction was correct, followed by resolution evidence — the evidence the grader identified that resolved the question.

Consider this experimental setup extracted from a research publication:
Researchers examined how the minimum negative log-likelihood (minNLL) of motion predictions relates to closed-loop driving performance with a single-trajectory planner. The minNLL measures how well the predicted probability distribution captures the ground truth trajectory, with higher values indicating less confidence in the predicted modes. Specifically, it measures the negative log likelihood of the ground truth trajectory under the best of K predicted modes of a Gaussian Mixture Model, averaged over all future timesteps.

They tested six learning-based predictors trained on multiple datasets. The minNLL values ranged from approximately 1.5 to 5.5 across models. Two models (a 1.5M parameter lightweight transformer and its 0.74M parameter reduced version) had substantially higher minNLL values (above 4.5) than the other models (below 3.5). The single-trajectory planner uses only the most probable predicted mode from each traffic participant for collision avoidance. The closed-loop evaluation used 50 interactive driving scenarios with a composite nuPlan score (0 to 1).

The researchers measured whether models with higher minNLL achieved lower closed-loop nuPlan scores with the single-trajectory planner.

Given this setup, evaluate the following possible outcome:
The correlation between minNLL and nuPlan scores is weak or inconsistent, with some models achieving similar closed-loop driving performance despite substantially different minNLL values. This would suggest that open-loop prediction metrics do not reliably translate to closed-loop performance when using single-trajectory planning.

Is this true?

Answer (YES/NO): YES